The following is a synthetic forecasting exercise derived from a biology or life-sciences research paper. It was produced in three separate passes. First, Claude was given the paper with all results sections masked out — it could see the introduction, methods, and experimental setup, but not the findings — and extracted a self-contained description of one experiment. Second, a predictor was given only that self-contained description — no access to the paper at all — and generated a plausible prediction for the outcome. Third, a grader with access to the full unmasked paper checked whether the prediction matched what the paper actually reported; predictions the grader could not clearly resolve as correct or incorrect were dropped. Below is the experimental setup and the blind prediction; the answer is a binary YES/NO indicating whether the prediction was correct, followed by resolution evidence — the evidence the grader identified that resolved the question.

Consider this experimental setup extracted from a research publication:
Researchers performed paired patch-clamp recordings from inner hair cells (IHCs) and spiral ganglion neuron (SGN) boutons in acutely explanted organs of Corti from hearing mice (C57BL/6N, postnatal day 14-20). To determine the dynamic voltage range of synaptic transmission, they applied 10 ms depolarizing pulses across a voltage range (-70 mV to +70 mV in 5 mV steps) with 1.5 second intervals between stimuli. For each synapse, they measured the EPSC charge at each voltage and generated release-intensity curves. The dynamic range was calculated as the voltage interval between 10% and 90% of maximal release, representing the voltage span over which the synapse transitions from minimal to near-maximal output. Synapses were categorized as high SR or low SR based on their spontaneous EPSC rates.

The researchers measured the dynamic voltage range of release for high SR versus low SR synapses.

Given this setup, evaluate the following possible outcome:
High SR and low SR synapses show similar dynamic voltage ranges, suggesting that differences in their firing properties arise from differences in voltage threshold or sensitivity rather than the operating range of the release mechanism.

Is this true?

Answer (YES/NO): YES